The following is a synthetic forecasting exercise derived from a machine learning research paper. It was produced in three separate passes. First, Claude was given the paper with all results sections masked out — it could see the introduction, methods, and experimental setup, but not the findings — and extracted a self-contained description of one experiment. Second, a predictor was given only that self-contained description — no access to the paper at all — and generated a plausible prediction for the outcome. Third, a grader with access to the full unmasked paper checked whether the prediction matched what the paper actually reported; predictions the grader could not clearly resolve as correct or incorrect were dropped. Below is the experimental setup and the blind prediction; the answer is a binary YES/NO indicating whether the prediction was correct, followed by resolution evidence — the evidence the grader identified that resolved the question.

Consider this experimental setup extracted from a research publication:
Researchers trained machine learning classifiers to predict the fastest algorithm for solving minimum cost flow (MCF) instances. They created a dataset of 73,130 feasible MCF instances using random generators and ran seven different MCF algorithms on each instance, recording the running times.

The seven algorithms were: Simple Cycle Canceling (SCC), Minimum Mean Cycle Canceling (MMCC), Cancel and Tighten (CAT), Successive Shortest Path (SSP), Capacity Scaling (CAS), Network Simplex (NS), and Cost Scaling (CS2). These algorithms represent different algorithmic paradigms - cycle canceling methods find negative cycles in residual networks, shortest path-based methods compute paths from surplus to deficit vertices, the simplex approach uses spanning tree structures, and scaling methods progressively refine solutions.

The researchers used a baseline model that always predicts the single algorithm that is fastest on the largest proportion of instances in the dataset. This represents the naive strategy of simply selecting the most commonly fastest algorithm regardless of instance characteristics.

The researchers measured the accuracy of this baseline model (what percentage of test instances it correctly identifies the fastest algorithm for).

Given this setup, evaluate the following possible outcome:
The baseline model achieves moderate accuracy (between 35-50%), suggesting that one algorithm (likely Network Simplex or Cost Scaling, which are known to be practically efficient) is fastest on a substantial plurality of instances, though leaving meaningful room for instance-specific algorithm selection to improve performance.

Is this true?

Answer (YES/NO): NO